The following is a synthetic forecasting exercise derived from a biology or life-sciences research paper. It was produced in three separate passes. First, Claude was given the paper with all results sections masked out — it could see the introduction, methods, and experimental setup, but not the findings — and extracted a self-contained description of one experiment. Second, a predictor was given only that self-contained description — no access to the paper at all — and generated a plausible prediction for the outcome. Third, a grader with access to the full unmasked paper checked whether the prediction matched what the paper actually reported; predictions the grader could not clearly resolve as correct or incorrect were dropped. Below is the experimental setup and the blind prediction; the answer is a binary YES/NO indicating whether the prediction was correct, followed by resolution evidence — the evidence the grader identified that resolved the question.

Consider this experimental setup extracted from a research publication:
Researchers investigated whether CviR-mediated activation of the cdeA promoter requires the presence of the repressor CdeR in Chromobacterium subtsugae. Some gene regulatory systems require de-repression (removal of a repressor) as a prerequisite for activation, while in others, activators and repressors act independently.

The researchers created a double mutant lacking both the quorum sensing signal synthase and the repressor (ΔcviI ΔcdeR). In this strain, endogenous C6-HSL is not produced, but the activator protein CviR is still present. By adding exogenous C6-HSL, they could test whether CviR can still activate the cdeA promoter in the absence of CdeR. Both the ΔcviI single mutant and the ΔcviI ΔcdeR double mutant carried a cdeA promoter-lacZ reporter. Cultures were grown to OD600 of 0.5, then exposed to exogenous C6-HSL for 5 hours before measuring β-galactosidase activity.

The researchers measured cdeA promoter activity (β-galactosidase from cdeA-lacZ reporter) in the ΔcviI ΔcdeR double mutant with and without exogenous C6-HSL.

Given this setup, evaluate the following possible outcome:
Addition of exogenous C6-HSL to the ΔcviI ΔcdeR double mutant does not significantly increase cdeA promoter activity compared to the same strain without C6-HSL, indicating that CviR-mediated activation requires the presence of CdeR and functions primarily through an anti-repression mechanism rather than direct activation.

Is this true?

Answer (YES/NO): NO